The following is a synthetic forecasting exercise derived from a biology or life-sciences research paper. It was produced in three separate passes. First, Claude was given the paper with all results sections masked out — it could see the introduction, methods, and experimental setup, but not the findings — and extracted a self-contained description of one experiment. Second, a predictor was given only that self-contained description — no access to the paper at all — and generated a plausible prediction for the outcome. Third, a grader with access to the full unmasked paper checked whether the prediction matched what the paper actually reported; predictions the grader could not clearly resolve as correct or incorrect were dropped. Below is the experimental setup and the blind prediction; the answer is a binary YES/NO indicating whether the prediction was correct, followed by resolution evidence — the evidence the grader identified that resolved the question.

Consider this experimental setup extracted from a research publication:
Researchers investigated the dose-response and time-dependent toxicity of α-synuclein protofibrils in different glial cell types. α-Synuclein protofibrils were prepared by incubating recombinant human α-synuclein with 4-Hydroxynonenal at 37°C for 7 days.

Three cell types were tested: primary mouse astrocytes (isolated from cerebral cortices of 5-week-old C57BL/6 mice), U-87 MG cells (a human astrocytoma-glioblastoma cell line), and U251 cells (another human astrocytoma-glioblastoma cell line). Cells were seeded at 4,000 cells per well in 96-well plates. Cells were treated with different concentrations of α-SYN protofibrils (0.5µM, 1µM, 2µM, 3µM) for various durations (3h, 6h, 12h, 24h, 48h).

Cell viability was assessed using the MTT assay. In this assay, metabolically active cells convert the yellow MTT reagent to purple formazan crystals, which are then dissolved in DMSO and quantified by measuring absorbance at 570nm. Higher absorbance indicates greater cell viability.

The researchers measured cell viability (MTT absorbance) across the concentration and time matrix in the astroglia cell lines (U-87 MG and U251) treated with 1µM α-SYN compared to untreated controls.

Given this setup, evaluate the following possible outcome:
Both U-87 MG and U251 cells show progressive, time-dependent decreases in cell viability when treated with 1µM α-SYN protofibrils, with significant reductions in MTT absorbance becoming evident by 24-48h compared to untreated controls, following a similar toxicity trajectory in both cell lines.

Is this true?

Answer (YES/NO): NO